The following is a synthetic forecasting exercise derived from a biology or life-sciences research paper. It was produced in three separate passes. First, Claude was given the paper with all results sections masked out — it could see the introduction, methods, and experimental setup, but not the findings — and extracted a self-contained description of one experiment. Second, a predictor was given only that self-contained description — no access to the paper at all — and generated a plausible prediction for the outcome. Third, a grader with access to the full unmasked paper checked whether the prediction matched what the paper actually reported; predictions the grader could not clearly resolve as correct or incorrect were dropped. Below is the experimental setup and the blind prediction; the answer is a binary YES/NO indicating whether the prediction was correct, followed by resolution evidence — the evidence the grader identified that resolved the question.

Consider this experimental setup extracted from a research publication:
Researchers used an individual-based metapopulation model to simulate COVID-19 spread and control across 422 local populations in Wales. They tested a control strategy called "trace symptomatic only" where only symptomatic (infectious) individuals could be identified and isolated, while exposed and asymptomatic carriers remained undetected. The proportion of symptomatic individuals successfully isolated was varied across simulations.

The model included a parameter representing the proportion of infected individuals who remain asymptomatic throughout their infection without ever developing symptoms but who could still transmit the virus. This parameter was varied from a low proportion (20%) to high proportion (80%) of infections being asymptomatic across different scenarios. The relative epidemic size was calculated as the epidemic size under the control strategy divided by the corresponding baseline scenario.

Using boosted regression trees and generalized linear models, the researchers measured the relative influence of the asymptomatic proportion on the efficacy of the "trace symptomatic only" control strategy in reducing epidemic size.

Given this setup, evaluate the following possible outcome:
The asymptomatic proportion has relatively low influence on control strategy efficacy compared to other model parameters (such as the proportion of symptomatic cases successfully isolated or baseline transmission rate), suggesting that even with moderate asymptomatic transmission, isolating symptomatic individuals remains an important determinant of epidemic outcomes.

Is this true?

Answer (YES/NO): YES